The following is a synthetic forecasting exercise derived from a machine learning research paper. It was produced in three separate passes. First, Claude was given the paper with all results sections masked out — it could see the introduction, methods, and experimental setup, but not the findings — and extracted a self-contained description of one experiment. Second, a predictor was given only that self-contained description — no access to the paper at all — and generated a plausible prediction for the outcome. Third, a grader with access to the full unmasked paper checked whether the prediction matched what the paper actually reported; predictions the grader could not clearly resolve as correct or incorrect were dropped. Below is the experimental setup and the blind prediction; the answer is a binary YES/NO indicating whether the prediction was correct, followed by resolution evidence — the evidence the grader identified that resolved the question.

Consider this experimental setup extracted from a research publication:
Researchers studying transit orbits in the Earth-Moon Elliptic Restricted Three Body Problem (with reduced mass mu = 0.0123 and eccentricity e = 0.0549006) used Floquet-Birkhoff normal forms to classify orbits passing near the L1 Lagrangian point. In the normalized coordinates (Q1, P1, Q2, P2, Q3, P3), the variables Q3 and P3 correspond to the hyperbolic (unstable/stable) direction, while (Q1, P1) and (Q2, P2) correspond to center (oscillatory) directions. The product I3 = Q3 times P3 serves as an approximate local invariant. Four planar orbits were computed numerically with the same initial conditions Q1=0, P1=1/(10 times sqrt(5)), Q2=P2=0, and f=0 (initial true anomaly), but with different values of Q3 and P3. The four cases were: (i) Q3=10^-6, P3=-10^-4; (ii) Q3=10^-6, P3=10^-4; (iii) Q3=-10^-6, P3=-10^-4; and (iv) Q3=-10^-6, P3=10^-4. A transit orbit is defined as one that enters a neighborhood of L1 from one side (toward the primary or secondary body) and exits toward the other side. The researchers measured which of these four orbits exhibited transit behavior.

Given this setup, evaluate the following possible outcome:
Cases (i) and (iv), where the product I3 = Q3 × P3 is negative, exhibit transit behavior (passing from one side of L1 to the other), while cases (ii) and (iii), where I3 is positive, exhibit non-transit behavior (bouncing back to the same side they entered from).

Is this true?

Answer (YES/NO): NO